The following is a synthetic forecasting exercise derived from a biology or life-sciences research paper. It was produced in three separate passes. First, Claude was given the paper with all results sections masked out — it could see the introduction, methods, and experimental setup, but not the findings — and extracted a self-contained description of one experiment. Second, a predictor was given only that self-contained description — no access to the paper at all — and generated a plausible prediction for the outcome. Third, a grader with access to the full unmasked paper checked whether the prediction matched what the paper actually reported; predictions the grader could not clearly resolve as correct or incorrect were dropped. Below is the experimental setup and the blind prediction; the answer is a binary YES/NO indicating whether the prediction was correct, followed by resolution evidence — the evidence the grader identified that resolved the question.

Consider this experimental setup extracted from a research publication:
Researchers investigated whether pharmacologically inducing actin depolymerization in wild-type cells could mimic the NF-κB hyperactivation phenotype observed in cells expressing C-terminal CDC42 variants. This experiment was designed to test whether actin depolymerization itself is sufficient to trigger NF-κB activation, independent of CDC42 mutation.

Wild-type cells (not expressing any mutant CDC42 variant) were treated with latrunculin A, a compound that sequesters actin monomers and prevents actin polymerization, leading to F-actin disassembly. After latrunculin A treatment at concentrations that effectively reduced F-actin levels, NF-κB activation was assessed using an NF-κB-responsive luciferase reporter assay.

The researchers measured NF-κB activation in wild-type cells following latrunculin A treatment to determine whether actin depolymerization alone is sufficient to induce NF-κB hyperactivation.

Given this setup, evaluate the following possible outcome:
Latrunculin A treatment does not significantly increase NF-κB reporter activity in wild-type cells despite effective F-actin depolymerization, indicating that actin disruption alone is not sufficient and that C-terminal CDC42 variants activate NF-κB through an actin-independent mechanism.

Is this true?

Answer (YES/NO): YES